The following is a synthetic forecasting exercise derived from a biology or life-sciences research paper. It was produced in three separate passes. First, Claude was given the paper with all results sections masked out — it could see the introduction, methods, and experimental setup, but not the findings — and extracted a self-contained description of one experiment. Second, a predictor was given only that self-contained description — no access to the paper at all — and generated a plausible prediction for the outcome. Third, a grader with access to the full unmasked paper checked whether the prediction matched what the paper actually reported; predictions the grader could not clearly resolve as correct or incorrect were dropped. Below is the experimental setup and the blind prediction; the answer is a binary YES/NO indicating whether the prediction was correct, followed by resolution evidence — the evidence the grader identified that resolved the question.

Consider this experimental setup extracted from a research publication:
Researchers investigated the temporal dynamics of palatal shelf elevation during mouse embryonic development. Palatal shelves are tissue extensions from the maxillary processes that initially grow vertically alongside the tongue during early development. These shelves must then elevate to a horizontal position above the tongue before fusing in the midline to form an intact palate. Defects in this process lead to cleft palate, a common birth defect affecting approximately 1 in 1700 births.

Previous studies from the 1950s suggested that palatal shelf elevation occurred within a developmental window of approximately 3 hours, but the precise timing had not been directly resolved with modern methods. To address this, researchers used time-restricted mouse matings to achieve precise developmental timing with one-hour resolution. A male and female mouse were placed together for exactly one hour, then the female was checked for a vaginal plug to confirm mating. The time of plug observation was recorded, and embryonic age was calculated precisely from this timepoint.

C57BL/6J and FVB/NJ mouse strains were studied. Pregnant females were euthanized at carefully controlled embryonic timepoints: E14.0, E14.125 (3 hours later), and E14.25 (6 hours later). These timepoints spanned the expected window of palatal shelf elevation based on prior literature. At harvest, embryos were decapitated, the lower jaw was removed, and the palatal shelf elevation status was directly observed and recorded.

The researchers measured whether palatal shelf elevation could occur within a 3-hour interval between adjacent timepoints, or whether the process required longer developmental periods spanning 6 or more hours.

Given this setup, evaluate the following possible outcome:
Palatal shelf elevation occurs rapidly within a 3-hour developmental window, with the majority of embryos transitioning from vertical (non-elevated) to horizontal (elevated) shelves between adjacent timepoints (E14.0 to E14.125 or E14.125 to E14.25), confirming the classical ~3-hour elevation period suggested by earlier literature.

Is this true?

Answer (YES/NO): NO